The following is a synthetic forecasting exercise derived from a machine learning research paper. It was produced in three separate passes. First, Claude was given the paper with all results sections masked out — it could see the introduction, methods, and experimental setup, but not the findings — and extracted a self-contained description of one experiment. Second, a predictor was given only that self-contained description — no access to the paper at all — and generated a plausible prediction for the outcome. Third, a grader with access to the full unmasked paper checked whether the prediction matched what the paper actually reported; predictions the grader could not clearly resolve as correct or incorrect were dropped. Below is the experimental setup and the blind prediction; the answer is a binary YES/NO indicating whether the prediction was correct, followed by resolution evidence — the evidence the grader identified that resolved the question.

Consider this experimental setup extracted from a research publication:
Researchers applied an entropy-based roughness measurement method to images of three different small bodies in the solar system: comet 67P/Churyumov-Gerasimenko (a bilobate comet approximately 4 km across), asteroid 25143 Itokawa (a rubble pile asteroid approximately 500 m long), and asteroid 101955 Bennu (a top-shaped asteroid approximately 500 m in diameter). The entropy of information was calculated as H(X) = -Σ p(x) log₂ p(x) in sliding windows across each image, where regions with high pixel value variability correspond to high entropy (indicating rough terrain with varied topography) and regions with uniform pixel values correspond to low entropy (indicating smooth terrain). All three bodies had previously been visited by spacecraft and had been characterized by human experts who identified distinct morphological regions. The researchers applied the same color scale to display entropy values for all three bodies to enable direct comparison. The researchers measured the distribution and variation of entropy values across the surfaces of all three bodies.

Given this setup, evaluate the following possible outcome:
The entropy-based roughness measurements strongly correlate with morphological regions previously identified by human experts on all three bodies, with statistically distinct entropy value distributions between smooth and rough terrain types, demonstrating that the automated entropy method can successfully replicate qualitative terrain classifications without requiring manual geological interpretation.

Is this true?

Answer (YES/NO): NO